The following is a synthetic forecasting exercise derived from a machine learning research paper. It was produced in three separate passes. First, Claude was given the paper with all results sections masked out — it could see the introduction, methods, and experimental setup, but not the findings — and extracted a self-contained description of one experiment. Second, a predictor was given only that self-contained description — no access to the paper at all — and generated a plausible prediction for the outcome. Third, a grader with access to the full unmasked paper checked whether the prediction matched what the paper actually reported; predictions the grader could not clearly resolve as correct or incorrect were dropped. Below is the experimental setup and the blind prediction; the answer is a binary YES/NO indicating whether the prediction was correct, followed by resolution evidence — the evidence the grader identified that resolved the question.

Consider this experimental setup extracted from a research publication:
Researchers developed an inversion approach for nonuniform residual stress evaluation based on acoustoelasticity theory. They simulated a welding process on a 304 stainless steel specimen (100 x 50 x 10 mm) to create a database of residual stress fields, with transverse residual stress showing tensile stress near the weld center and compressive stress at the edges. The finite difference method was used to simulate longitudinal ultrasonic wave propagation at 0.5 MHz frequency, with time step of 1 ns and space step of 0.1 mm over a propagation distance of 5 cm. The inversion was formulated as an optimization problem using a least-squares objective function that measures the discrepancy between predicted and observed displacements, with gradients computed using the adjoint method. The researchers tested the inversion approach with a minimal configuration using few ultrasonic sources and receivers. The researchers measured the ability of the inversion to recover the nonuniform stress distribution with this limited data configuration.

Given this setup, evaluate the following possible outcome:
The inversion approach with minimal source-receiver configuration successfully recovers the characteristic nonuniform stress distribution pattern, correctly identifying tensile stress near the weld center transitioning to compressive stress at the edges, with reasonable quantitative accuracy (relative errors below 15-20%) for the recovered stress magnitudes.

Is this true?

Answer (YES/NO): NO